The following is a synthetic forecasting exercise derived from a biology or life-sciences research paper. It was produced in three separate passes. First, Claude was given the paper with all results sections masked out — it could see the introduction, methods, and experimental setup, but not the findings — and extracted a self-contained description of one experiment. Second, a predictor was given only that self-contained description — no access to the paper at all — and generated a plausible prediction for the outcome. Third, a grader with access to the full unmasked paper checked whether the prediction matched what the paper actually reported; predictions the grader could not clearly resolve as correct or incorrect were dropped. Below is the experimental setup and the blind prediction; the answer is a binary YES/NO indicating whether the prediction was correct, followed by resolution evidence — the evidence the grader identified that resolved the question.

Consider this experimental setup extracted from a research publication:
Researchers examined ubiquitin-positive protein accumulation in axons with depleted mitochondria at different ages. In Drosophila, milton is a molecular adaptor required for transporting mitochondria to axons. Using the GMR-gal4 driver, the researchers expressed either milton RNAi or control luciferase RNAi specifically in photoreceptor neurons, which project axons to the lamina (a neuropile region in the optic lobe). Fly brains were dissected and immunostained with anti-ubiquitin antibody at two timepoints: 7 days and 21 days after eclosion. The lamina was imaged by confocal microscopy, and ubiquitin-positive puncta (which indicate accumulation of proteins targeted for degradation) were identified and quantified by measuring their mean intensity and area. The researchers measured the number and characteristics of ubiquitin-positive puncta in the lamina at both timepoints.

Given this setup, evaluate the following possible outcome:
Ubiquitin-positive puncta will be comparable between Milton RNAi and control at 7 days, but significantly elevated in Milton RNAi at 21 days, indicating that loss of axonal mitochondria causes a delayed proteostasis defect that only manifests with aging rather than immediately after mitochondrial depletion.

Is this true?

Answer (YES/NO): NO